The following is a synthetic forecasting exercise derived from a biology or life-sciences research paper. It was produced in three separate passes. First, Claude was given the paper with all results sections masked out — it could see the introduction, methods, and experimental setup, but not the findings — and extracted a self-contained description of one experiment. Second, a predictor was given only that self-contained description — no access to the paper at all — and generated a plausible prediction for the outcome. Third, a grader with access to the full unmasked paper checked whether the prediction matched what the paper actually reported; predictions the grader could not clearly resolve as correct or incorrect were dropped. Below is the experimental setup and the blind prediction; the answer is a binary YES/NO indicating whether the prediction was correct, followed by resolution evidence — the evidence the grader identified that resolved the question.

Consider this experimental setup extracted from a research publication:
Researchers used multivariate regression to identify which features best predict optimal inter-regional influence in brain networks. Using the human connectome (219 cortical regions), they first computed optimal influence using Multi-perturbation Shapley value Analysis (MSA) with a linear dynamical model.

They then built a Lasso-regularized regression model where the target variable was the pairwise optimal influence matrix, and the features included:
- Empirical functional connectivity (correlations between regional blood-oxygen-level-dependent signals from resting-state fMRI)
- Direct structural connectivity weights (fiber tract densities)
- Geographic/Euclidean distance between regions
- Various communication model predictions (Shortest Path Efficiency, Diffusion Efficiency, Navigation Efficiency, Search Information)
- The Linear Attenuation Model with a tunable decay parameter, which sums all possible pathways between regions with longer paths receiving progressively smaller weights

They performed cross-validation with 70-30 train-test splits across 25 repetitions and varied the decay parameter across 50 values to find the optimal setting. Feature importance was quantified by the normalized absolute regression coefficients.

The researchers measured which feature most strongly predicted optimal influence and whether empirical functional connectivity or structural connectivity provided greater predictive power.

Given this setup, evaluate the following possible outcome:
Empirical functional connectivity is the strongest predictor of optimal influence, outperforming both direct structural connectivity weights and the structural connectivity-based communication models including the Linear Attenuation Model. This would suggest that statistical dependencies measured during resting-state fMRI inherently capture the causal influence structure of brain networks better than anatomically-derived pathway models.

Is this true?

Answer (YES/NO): NO